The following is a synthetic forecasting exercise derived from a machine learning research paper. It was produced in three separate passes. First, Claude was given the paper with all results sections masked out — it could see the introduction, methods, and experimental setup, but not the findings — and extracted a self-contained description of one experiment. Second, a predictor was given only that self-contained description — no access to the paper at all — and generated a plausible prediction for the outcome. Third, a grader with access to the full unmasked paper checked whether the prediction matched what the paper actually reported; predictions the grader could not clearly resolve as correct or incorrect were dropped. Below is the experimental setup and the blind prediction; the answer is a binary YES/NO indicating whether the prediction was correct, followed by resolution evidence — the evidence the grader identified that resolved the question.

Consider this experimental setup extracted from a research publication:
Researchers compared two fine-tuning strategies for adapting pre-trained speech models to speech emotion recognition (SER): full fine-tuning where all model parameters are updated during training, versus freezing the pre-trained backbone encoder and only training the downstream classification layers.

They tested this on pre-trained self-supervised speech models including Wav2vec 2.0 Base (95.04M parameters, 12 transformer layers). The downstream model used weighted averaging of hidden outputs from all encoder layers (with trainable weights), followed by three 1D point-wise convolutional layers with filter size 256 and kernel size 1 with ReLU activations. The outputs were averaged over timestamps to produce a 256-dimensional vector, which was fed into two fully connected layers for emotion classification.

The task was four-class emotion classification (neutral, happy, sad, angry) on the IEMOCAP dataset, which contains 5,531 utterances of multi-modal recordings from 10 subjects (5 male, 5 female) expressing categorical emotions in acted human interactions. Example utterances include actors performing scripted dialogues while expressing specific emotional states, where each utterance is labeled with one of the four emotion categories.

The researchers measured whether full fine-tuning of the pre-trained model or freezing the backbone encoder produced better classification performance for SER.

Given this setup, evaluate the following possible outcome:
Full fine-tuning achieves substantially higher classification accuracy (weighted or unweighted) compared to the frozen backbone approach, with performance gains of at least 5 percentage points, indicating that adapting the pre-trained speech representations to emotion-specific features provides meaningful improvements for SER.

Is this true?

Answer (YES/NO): NO